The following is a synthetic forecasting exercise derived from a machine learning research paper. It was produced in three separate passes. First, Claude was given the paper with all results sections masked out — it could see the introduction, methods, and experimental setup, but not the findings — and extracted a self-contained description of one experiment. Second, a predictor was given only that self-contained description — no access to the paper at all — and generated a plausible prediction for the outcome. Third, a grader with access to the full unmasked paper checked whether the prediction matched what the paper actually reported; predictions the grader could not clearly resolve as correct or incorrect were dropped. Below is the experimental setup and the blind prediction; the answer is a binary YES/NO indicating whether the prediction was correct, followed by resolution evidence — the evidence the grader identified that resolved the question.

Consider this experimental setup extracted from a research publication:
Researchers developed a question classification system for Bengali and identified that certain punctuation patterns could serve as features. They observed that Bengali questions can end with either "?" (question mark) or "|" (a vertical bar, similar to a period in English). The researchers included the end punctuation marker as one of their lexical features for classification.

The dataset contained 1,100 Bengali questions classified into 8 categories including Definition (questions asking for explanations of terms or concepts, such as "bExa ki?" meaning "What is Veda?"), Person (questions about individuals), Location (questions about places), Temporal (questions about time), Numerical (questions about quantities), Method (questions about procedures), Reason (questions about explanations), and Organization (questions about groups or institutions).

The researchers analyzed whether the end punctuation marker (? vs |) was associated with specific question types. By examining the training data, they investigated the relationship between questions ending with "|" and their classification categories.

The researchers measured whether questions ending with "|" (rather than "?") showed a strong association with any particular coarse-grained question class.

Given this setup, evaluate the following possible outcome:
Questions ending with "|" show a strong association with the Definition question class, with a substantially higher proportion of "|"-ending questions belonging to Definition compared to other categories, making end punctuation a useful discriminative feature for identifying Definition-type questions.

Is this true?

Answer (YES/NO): YES